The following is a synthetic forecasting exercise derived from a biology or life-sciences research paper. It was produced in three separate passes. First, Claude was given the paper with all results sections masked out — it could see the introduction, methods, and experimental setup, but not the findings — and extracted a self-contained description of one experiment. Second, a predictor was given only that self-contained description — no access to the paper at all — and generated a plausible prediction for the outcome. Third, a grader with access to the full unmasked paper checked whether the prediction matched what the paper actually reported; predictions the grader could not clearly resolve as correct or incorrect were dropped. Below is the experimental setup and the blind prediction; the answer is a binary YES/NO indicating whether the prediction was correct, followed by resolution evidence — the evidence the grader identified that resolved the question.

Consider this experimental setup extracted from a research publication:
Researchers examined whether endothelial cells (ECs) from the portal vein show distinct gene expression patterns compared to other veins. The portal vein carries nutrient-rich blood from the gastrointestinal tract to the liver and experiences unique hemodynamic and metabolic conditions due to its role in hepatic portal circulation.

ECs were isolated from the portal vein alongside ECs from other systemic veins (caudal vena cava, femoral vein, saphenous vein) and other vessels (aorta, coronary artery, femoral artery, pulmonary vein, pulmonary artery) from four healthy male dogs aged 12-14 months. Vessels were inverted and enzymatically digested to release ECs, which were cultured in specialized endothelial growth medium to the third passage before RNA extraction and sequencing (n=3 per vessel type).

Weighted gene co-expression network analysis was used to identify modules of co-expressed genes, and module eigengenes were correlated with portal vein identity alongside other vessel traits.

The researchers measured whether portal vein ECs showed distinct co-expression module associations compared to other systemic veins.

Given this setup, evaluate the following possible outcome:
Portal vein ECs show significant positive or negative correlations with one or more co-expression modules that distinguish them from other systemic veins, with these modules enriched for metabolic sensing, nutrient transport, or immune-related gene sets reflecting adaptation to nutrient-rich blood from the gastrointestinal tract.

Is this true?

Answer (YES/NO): NO